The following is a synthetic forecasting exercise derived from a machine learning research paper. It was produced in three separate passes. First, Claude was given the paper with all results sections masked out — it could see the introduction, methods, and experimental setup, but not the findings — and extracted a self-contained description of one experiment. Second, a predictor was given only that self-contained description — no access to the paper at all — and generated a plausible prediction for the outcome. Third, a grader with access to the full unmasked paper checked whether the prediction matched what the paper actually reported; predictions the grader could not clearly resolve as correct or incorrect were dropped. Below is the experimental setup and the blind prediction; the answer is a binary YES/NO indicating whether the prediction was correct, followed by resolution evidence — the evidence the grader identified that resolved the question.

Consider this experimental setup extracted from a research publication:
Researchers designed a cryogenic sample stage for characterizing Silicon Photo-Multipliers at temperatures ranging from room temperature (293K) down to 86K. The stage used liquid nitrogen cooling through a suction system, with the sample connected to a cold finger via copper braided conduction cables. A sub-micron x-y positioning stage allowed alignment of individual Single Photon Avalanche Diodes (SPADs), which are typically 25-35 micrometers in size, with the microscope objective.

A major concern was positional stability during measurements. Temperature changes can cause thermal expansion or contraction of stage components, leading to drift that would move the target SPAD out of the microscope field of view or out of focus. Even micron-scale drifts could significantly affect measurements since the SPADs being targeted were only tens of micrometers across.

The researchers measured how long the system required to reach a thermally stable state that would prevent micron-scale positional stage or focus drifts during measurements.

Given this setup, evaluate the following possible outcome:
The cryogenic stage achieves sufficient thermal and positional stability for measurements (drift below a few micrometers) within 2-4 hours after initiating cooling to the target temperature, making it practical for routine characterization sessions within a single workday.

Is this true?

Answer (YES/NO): NO